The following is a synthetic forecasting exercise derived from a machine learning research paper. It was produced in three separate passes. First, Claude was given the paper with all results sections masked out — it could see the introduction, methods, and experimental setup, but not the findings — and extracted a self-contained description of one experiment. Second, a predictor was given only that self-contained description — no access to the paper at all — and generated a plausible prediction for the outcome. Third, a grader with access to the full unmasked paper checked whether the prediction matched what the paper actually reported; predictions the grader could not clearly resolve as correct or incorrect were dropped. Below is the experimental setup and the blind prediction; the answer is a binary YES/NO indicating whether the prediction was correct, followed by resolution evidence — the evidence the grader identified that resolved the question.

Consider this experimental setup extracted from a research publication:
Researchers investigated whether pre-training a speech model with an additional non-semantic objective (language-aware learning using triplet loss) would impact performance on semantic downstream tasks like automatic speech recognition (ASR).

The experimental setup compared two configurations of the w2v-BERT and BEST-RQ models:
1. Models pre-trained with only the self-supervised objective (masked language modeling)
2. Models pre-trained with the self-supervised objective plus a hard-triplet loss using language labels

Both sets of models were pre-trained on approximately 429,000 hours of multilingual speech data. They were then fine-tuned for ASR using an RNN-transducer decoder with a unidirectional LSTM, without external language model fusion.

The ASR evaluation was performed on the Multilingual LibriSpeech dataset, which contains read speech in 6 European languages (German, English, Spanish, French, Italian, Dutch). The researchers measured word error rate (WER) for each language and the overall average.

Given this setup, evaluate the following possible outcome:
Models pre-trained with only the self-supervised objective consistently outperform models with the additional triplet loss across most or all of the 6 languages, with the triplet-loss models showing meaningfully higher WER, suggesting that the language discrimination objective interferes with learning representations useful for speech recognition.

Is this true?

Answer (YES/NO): NO